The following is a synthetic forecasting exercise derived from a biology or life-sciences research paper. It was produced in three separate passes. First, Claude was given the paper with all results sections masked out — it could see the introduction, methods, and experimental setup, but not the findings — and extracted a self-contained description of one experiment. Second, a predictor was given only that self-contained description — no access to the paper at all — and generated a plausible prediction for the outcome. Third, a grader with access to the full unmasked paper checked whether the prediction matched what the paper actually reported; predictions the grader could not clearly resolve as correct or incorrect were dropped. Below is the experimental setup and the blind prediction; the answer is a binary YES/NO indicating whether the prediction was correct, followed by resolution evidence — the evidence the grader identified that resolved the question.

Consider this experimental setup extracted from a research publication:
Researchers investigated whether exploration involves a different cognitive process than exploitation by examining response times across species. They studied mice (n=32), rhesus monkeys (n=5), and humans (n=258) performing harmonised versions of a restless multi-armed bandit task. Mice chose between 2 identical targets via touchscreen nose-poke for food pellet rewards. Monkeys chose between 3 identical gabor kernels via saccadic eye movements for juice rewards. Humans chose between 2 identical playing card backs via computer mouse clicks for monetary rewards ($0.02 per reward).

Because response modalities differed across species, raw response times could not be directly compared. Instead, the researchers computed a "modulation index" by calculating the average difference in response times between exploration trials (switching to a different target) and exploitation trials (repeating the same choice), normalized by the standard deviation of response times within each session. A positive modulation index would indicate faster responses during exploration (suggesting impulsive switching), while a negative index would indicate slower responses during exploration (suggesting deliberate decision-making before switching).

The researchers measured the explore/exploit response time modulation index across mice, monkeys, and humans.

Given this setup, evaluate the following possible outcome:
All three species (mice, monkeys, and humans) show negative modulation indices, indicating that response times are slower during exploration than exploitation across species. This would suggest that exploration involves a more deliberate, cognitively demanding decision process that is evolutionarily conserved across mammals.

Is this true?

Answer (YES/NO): YES